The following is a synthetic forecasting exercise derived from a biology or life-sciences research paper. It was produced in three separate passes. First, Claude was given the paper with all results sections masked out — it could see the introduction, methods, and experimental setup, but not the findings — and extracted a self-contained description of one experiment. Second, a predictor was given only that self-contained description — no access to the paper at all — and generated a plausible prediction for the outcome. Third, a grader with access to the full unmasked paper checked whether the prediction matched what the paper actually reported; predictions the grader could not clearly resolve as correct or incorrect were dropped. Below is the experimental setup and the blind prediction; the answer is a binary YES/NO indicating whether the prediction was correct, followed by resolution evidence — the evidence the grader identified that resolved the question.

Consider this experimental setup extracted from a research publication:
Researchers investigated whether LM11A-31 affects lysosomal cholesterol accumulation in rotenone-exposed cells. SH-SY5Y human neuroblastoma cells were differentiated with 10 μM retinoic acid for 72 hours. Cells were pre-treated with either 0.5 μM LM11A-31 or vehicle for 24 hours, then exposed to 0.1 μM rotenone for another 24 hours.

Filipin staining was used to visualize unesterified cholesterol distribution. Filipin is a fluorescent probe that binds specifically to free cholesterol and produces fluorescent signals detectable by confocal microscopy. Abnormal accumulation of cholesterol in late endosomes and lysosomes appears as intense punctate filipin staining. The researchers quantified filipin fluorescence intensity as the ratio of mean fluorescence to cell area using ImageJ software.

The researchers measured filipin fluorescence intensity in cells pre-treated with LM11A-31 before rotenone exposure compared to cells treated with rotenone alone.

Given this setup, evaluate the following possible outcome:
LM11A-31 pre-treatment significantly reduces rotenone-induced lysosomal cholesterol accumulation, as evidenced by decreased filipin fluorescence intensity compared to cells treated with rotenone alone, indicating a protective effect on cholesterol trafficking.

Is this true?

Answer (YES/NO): YES